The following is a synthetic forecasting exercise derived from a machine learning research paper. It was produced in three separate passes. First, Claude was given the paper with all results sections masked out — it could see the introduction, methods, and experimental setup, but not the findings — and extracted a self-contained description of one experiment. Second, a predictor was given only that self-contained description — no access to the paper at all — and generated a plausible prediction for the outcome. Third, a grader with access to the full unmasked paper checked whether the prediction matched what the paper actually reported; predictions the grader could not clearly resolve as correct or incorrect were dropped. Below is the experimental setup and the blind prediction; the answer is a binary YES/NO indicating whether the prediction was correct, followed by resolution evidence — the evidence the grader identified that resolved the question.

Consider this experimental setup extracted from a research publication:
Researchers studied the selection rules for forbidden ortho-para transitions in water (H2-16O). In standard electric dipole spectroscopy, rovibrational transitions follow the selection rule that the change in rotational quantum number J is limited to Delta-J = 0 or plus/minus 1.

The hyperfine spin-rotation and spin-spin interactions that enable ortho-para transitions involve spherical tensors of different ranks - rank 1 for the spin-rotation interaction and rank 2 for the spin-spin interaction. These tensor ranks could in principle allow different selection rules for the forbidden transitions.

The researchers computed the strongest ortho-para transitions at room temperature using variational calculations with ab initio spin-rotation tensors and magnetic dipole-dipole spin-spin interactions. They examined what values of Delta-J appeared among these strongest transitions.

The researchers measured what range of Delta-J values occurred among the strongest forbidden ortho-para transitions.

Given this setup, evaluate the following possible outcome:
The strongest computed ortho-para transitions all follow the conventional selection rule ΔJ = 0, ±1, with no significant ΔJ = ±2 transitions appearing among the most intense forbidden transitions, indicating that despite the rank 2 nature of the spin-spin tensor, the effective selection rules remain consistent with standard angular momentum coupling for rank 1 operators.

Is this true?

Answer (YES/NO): NO